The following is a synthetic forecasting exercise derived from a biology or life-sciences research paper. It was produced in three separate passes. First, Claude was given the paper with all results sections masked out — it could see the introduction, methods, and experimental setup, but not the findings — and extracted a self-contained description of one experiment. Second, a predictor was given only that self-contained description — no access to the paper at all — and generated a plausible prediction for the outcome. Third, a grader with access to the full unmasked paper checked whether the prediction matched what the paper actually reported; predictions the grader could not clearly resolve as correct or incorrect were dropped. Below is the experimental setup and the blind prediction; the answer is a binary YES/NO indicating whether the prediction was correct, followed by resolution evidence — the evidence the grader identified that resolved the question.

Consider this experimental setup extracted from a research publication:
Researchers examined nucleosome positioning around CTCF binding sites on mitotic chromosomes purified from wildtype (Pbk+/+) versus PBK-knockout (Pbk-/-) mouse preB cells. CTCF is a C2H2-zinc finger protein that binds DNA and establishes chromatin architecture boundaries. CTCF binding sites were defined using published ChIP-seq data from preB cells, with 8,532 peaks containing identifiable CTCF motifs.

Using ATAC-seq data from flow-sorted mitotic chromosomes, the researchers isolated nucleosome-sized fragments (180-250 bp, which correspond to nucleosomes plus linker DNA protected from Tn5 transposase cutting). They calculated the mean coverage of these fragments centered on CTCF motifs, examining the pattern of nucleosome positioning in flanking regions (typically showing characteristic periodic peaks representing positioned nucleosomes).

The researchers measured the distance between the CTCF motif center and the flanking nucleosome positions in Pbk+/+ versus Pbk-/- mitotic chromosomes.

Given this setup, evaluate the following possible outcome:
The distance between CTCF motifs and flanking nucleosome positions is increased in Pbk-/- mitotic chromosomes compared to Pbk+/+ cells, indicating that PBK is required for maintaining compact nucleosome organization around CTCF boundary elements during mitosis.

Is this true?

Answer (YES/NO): YES